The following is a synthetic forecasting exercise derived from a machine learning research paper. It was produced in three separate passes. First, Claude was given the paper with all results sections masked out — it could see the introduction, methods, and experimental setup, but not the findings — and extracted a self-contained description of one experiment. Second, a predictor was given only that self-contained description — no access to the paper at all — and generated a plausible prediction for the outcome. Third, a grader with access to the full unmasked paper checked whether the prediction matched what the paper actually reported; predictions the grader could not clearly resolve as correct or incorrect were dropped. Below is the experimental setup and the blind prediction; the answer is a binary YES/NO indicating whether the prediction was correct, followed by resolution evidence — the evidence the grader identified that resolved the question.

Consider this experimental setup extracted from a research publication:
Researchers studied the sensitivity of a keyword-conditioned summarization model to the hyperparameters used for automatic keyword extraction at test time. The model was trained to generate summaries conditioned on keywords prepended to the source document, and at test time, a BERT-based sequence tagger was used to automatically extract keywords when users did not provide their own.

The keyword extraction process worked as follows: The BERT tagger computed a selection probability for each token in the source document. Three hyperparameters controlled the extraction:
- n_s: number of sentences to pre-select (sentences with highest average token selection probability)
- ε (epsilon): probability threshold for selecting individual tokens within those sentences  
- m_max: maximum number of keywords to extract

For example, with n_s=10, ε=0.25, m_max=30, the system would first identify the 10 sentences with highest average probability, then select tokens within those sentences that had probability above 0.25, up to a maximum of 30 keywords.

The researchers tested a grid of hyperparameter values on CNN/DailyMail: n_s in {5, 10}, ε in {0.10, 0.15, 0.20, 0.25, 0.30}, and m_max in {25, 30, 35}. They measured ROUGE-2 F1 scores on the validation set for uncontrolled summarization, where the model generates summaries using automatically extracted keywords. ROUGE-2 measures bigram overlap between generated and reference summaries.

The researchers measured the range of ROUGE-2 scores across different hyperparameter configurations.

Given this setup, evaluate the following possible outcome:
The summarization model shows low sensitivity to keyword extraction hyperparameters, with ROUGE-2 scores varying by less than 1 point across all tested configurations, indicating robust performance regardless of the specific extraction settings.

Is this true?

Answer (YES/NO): YES